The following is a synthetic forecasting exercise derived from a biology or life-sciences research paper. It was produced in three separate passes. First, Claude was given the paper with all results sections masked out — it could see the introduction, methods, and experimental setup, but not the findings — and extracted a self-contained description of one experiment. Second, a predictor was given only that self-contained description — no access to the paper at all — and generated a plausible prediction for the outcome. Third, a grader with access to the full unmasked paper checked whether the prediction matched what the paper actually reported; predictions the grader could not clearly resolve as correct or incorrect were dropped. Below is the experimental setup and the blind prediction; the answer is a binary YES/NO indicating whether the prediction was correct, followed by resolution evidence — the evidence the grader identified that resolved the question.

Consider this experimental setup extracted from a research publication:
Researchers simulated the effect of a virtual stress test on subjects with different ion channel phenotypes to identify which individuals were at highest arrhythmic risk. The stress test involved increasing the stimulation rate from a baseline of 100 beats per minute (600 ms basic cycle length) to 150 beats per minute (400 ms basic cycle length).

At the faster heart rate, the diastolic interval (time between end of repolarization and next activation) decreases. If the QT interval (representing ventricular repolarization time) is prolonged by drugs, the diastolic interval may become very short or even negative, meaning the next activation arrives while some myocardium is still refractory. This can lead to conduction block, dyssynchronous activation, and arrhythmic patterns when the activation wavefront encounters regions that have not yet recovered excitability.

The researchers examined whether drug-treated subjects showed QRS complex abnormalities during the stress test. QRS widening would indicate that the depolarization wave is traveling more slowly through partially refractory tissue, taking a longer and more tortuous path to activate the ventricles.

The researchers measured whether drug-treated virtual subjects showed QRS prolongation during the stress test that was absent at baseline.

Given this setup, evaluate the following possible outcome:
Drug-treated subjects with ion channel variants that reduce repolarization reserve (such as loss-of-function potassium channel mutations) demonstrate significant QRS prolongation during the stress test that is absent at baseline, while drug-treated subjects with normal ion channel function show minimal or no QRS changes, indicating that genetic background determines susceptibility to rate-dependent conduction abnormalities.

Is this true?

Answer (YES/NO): NO